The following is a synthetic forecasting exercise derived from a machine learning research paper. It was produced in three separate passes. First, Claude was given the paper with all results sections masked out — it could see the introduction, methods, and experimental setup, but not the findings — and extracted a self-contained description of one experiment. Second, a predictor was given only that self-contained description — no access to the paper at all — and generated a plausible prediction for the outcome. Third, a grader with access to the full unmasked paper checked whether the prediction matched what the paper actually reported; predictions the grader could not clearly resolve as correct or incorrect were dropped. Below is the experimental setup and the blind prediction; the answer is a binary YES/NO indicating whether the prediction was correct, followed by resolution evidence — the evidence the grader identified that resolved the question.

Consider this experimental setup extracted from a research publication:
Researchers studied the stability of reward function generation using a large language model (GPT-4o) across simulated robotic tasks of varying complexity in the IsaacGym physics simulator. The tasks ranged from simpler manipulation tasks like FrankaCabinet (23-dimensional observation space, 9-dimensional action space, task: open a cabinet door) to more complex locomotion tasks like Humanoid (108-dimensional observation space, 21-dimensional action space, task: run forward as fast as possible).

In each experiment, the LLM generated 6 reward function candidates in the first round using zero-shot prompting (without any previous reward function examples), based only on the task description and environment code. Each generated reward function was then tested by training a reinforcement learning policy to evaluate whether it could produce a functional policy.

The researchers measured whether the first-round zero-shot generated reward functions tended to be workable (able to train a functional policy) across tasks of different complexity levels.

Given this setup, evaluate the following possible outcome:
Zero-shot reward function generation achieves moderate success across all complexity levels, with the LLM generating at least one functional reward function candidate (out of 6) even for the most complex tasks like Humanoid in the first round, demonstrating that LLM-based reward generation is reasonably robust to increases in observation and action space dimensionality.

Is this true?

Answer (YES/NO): NO